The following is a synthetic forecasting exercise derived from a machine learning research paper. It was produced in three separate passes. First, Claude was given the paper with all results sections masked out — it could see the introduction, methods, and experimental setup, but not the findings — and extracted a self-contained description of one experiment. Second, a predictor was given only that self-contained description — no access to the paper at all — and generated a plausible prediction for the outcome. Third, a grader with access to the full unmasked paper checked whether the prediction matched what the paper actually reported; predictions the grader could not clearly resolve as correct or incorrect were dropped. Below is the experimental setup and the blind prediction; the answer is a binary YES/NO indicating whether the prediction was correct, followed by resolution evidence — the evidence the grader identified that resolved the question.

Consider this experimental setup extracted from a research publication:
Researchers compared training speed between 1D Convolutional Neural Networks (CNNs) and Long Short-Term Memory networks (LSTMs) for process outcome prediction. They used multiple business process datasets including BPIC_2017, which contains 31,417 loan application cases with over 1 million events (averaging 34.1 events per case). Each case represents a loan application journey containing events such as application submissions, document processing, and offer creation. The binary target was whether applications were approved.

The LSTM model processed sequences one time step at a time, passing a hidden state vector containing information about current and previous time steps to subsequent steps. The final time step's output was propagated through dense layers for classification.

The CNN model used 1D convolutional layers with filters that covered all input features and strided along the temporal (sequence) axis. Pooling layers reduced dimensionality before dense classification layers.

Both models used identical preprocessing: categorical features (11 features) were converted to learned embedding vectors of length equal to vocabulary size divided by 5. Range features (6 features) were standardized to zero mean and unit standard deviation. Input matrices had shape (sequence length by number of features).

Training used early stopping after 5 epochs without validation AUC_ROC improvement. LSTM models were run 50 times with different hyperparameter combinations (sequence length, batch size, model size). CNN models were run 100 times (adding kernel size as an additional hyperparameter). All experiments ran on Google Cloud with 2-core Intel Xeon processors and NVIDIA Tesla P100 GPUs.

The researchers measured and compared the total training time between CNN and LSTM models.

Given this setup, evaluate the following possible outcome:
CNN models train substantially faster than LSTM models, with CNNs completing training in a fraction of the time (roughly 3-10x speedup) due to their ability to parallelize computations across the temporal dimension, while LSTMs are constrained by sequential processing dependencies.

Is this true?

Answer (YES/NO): YES